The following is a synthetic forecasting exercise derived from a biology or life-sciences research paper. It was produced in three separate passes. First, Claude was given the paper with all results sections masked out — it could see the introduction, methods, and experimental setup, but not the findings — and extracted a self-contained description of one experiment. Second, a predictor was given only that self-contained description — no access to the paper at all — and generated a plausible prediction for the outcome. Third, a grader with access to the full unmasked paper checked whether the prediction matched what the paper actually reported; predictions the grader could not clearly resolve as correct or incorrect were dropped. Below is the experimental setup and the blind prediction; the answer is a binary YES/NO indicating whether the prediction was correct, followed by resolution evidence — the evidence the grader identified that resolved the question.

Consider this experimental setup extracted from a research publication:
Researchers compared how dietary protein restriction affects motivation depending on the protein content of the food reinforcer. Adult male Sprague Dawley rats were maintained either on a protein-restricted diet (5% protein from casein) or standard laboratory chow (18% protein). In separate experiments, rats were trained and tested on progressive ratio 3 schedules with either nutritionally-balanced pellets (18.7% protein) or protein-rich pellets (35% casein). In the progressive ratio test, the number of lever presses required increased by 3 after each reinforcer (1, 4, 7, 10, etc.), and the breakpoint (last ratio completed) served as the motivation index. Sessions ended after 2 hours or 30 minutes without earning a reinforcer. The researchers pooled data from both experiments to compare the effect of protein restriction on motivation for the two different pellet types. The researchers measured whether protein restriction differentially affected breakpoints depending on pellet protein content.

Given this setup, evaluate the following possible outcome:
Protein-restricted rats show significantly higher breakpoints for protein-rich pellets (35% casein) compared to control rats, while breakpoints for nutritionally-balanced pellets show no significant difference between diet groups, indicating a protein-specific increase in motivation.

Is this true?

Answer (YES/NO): YES